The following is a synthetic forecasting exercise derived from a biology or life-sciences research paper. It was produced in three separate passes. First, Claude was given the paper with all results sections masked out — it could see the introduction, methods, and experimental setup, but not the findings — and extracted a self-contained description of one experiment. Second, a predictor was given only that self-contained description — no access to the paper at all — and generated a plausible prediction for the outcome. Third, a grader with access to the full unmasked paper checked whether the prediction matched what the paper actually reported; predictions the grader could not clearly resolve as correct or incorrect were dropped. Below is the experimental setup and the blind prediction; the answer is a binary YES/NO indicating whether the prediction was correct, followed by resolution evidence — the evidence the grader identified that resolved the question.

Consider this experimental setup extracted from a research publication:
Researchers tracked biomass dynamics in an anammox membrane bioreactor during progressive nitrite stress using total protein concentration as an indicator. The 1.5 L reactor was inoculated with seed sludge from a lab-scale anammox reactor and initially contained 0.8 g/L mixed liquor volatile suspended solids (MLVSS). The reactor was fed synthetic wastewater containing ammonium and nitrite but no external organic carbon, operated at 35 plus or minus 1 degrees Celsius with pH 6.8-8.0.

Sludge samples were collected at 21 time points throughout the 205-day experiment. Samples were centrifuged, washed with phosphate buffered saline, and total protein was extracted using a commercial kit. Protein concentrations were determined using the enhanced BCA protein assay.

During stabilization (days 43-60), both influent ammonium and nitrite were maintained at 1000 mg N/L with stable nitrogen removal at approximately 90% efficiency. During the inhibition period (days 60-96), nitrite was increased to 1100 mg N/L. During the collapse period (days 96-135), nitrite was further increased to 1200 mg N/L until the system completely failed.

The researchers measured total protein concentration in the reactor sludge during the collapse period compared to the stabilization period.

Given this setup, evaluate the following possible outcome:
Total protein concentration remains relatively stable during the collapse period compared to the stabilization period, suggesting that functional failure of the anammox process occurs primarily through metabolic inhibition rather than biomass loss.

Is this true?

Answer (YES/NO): NO